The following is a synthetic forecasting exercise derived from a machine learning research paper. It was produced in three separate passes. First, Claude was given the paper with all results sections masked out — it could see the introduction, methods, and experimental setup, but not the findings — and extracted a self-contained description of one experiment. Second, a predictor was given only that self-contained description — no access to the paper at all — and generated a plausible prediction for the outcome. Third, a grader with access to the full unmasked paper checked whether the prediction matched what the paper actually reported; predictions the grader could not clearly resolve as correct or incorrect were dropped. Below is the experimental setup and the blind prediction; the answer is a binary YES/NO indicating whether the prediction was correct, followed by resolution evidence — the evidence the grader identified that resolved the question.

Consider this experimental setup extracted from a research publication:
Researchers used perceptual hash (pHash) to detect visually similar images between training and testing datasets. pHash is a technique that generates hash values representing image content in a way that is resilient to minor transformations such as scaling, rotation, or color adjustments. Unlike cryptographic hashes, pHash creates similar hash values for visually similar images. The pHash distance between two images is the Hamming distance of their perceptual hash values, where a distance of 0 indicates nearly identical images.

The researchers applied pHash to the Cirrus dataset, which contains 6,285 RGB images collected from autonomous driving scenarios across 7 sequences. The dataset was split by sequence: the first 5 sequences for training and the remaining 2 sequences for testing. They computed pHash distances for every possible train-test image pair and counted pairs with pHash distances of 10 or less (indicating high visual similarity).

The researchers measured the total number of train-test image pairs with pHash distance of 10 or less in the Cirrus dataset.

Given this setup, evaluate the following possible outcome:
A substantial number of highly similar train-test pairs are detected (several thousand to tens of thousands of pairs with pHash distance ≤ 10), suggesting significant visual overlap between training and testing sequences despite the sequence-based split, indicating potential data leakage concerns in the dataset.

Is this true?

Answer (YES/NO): NO